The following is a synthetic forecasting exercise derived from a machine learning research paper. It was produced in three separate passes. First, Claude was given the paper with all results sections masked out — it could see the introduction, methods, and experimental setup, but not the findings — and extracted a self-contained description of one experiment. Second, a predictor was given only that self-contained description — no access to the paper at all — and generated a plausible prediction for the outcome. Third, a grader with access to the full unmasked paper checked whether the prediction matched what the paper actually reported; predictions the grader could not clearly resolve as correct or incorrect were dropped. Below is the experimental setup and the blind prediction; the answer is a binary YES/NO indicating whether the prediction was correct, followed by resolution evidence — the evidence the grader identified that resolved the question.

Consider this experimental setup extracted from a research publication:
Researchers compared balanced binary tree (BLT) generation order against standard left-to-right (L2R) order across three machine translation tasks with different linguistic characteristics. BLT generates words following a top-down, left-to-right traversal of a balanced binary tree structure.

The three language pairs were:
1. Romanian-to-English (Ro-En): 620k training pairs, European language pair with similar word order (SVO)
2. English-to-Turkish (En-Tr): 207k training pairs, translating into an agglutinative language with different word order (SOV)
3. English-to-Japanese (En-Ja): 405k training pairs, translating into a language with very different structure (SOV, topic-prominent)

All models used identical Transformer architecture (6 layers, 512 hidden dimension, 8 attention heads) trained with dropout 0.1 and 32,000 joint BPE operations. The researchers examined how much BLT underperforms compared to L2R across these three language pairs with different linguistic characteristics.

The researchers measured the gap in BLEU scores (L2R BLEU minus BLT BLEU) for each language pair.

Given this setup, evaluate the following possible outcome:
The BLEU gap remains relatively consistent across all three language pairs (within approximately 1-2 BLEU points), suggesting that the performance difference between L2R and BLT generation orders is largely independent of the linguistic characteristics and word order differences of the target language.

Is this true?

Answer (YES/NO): NO